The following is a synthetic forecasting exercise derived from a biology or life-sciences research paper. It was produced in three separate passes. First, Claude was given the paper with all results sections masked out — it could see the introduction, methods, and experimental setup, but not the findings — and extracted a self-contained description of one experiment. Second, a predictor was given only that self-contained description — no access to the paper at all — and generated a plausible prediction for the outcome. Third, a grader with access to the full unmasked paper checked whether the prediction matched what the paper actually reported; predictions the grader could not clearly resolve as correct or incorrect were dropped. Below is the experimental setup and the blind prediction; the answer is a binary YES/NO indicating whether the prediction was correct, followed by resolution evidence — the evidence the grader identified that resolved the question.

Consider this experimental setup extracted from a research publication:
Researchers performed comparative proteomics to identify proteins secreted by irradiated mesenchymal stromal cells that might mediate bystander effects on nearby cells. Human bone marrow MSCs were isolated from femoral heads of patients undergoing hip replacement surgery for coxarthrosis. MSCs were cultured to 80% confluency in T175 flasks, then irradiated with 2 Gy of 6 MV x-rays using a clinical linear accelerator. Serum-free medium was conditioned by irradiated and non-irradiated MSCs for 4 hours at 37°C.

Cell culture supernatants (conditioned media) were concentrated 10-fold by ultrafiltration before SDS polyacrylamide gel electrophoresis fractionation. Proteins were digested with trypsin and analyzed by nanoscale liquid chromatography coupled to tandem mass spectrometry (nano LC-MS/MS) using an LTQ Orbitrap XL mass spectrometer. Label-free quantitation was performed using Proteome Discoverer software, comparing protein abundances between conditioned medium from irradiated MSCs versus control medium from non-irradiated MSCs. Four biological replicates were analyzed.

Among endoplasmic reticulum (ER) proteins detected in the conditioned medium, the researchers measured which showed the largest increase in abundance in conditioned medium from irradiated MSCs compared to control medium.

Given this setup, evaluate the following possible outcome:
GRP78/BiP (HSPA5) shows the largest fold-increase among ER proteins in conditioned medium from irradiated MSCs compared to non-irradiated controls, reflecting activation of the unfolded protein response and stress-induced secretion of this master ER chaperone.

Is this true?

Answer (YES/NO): YES